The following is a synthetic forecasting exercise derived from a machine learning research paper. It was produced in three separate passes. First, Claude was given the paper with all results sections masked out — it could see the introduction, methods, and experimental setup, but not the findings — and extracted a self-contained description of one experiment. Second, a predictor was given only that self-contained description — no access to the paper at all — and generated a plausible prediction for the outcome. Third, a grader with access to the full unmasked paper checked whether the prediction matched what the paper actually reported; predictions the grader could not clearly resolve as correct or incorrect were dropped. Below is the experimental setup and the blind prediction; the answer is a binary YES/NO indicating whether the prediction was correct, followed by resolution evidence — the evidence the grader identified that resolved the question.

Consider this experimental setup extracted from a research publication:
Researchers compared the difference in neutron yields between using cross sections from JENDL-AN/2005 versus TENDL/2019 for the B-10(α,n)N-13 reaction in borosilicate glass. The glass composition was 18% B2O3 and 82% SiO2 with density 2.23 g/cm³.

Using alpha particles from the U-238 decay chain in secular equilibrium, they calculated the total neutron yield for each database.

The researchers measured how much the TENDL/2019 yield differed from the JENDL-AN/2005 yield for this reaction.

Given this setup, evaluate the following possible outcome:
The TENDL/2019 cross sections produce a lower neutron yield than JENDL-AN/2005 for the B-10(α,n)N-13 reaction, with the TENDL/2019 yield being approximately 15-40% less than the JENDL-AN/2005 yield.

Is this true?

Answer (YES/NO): NO